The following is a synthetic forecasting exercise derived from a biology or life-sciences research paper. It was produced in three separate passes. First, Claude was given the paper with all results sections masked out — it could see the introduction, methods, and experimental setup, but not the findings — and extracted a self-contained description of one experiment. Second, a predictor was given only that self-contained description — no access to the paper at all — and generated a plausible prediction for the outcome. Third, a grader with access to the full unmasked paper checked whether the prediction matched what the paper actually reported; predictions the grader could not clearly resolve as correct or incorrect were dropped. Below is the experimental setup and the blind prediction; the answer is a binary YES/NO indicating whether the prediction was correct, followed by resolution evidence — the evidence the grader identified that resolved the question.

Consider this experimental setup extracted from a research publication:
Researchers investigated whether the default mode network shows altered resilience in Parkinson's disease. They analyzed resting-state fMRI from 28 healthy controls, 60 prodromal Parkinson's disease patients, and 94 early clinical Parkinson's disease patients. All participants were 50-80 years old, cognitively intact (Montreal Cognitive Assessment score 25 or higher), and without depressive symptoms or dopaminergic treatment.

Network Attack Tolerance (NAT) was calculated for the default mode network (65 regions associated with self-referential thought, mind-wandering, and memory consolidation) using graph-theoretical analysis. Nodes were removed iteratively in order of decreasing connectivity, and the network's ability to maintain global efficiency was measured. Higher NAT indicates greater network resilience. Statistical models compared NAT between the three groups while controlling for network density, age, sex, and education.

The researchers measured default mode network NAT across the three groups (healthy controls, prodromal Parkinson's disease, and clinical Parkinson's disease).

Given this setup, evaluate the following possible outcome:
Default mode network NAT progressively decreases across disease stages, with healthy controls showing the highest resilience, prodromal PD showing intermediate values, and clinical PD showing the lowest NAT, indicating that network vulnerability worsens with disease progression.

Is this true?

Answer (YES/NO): NO